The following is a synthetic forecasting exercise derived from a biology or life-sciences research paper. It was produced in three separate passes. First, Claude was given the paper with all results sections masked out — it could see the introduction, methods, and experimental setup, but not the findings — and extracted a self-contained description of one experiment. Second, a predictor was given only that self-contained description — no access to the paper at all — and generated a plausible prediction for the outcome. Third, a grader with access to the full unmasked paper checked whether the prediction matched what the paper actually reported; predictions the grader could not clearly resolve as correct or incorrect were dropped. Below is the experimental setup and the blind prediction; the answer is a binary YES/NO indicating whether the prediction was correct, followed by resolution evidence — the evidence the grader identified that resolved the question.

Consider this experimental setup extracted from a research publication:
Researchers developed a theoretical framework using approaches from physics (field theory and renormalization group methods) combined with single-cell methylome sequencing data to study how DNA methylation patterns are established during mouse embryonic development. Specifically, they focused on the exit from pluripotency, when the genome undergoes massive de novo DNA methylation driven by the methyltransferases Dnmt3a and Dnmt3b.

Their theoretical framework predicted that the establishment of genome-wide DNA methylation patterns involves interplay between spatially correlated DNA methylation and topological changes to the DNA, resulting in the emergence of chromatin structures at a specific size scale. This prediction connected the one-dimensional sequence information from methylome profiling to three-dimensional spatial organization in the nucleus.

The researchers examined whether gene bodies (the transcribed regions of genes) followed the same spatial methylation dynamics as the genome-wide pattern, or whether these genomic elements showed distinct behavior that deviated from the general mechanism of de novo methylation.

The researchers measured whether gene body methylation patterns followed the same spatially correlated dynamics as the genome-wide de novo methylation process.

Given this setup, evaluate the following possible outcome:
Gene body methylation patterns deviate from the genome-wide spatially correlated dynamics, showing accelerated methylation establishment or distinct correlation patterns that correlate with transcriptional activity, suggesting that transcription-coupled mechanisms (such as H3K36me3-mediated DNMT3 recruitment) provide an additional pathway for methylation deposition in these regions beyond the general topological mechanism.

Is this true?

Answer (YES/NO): NO